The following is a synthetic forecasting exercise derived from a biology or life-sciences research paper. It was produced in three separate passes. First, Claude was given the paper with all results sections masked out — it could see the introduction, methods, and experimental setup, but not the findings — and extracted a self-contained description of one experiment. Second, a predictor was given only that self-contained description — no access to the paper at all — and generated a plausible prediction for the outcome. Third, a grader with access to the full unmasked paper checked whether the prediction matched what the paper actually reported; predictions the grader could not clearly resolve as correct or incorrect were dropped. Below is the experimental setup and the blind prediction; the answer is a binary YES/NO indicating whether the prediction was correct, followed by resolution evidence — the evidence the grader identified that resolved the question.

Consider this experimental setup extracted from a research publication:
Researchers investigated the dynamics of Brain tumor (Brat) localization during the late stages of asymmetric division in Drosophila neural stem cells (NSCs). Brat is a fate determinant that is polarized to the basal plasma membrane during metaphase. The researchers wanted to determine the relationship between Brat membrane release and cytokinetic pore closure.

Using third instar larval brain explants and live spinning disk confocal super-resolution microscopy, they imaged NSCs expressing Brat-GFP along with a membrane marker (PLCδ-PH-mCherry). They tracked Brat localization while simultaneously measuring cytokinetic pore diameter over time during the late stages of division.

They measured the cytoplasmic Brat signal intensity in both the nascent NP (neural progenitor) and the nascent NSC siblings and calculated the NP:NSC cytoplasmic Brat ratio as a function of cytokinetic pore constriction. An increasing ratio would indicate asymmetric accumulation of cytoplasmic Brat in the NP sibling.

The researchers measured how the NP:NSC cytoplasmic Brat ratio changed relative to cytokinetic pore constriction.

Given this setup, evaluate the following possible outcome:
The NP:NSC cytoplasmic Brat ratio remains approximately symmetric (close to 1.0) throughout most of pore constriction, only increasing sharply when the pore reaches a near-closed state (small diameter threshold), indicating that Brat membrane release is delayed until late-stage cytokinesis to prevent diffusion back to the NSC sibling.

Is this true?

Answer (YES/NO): NO